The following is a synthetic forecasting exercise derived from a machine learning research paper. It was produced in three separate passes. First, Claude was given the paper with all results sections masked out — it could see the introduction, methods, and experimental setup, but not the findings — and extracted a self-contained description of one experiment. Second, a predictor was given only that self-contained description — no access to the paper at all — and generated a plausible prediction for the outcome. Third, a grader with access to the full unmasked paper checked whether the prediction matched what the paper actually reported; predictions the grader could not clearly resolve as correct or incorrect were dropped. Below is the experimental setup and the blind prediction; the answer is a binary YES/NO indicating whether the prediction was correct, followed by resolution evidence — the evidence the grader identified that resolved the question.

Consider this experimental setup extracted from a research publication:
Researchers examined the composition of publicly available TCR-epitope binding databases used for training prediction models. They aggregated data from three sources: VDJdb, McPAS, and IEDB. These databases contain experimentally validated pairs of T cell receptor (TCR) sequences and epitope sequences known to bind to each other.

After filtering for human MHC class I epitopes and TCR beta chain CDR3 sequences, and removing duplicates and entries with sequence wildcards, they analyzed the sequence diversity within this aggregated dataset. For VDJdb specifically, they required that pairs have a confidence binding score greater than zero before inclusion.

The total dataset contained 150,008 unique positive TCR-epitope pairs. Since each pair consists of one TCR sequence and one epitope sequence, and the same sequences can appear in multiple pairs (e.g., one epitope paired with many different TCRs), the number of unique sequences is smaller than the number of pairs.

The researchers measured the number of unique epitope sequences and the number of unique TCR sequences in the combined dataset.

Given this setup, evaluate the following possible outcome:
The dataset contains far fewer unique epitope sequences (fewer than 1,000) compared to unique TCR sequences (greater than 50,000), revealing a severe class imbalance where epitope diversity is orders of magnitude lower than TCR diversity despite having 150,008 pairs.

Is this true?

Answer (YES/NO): YES